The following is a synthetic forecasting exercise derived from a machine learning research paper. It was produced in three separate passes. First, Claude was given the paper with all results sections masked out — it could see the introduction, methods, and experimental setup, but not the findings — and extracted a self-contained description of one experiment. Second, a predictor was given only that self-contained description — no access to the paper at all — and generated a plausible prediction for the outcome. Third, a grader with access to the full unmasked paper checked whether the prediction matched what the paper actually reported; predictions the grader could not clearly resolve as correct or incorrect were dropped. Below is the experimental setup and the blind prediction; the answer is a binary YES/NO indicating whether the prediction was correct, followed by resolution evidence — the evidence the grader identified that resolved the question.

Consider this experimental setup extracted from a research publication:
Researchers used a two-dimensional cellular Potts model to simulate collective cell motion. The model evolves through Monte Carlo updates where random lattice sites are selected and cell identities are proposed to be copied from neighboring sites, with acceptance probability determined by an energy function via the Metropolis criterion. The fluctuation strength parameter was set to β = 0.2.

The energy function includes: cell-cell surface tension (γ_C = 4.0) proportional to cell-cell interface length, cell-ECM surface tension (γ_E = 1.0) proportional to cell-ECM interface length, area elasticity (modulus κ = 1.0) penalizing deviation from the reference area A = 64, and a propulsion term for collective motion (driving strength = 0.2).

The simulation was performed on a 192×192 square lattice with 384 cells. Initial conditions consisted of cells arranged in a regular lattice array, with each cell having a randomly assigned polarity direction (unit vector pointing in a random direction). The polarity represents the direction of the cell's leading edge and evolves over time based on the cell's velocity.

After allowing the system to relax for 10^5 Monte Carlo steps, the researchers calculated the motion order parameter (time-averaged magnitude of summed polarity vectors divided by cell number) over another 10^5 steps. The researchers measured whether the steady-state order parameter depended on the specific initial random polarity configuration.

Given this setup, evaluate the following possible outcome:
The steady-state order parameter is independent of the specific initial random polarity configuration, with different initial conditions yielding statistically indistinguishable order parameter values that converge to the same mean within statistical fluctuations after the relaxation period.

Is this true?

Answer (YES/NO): YES